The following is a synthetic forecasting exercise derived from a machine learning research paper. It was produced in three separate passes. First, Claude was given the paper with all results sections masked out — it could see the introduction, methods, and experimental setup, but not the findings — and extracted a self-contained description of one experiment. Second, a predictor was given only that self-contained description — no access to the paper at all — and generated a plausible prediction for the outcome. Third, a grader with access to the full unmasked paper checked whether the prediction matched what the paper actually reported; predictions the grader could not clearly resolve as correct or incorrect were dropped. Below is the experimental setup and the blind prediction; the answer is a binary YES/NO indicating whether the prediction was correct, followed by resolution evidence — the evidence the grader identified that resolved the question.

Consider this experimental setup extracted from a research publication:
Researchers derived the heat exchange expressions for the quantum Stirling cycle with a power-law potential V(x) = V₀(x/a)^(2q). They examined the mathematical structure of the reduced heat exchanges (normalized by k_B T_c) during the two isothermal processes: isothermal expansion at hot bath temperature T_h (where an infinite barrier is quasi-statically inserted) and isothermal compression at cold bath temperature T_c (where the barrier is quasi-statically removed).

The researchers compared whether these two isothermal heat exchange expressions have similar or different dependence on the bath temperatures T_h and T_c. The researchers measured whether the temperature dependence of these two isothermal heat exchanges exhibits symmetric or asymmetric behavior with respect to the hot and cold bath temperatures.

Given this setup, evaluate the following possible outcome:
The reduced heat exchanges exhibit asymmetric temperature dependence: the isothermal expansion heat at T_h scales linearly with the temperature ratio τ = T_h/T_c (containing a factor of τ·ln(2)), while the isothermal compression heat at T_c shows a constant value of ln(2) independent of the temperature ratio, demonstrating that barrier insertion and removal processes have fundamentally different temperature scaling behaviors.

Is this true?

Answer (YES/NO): NO